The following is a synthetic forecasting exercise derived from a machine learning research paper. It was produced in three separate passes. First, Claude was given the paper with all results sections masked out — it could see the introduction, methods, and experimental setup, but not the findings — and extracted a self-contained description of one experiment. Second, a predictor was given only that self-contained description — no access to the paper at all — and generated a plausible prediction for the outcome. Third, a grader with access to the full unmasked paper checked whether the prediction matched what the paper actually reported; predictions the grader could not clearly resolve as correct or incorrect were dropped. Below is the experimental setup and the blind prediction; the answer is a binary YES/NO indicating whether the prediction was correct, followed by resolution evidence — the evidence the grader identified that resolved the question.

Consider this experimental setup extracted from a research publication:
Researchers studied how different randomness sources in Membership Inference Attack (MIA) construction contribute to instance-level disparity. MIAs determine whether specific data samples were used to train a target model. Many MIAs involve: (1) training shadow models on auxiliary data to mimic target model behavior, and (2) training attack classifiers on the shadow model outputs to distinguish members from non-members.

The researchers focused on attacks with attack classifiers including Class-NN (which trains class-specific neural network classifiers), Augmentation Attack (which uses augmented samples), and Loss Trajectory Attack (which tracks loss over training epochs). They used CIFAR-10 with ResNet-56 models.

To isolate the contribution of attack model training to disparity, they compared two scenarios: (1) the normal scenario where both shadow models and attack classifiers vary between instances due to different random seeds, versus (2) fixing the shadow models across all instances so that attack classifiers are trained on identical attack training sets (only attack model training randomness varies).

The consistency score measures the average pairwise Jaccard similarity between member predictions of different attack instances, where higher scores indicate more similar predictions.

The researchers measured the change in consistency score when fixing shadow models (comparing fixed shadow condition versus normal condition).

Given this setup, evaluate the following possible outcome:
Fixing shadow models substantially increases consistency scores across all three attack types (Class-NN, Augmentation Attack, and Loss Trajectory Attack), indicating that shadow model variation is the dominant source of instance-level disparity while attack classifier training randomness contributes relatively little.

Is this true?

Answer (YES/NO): NO